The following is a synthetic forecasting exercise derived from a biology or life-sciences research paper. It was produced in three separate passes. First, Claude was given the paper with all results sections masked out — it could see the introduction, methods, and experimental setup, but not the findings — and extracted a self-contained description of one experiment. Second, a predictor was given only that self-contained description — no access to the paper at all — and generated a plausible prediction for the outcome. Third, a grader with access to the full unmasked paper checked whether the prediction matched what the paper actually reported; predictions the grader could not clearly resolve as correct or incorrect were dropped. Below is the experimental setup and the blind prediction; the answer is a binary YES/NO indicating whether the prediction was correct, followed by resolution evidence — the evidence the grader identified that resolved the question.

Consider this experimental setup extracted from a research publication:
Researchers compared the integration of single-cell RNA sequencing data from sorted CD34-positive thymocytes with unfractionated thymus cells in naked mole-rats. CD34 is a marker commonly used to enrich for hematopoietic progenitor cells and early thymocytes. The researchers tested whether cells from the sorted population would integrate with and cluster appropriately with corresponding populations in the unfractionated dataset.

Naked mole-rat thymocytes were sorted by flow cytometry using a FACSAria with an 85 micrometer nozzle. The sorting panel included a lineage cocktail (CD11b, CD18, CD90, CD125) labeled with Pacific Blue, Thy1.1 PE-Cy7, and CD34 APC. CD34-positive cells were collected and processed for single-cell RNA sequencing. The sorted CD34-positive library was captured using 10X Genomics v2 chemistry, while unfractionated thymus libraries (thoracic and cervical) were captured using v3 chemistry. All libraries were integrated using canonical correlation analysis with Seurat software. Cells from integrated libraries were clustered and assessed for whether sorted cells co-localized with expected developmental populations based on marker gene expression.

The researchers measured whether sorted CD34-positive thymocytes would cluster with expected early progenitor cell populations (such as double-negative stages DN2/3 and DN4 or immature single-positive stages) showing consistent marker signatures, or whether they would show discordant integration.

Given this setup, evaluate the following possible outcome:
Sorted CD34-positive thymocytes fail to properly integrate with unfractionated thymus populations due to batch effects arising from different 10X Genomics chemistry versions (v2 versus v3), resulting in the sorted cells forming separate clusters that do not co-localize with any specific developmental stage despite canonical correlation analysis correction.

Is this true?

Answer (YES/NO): NO